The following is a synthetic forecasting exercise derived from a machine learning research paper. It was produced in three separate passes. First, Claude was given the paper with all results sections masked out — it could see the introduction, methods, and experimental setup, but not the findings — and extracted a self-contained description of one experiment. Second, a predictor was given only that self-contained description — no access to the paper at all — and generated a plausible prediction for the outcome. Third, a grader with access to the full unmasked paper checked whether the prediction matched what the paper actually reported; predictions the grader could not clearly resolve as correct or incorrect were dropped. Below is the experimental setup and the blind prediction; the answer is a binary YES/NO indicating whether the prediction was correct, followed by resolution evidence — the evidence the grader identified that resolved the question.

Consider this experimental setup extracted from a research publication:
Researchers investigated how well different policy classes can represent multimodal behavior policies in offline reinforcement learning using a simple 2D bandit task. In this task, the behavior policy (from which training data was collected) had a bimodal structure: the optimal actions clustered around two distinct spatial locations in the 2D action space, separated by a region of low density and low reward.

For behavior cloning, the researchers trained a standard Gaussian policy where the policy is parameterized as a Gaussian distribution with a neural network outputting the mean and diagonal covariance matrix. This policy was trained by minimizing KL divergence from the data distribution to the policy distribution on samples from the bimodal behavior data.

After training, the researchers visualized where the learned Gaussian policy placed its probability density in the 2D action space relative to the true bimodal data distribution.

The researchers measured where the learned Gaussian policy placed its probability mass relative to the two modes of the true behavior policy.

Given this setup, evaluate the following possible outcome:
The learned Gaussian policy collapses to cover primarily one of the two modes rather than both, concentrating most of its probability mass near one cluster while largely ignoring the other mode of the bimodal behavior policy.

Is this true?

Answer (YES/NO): NO